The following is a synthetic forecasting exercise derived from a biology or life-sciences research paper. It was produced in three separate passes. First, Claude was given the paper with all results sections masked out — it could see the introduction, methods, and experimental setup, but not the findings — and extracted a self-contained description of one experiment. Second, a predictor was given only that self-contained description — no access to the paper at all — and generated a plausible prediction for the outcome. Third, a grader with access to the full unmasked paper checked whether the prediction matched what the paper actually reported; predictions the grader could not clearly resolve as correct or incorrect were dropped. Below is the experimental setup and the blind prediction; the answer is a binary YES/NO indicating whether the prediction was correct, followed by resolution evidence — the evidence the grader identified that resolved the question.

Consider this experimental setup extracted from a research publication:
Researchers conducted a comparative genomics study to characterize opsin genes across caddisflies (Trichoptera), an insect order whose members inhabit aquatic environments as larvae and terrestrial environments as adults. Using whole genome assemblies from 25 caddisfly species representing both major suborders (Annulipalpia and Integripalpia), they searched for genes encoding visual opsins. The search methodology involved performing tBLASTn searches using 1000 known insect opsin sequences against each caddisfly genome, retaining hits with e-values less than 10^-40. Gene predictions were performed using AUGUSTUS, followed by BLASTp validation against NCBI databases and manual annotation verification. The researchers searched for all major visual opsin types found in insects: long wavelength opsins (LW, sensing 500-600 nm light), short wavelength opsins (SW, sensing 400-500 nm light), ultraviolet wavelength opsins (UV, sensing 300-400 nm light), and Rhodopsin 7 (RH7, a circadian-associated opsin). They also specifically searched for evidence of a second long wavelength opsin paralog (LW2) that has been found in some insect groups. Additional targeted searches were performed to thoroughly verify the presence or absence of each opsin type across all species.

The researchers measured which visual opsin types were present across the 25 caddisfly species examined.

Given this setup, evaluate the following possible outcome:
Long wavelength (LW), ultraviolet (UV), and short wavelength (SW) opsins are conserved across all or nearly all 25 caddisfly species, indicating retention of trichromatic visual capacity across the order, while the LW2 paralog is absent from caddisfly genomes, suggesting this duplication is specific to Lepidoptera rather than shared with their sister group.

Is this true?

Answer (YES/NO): NO